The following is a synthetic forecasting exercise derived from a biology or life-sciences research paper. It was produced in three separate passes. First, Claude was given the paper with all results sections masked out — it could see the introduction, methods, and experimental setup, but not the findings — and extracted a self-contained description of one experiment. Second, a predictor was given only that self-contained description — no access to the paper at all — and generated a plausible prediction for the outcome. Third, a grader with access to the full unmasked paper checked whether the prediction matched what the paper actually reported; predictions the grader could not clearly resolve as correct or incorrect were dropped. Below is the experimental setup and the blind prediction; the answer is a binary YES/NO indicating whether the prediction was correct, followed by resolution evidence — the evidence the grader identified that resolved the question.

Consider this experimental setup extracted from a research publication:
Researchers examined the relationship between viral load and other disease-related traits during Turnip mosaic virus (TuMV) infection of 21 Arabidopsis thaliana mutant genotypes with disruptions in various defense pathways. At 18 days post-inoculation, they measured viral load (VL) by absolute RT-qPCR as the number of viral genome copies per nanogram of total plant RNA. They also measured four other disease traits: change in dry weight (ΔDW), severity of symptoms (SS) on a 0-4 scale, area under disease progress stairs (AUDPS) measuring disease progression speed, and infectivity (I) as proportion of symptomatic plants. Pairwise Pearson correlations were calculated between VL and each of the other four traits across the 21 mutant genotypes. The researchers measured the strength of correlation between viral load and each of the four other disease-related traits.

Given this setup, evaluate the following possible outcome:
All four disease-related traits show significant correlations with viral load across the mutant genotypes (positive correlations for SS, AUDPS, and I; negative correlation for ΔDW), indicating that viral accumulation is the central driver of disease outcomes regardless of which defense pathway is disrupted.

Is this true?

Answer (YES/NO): NO